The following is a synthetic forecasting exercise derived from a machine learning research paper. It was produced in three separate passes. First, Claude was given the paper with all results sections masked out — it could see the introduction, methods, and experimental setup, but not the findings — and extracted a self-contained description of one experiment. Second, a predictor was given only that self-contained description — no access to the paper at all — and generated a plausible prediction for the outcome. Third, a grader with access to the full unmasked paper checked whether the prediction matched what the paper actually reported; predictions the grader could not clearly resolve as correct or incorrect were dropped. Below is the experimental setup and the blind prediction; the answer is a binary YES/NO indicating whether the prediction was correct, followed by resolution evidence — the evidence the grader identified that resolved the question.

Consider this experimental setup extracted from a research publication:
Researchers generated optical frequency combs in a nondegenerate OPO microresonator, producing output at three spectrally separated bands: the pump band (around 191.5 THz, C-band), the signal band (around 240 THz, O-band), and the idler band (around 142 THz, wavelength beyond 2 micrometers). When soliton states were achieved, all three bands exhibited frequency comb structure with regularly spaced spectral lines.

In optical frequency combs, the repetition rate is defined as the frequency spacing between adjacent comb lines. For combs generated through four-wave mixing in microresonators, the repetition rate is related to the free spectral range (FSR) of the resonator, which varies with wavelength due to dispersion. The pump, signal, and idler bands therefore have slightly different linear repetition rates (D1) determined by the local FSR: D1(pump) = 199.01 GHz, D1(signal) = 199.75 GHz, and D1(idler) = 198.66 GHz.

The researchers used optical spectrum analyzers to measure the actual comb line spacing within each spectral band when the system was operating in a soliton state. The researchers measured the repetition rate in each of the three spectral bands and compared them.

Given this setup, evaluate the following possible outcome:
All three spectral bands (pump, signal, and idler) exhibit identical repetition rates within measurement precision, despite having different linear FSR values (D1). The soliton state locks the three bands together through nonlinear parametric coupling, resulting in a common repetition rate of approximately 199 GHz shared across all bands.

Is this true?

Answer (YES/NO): YES